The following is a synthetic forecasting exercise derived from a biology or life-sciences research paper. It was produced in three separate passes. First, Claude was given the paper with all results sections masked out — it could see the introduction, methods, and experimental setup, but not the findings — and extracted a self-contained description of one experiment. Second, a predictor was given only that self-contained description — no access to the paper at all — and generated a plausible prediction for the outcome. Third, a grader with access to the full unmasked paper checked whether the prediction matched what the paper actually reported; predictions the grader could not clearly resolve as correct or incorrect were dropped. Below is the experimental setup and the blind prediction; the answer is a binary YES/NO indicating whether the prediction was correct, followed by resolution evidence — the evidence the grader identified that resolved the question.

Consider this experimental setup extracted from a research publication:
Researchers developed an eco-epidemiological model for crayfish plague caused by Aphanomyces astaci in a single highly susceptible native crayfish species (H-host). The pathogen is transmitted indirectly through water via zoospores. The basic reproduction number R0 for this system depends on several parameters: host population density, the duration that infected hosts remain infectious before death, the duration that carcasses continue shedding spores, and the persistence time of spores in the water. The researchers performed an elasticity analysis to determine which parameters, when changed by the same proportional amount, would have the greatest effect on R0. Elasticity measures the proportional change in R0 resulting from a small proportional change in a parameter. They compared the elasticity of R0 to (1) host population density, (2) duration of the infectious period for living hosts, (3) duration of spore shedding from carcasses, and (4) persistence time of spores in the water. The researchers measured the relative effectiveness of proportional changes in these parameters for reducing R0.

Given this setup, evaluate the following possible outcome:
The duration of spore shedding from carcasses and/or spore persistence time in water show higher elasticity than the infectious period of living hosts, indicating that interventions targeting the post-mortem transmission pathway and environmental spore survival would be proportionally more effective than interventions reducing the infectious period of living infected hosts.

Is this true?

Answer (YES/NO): NO